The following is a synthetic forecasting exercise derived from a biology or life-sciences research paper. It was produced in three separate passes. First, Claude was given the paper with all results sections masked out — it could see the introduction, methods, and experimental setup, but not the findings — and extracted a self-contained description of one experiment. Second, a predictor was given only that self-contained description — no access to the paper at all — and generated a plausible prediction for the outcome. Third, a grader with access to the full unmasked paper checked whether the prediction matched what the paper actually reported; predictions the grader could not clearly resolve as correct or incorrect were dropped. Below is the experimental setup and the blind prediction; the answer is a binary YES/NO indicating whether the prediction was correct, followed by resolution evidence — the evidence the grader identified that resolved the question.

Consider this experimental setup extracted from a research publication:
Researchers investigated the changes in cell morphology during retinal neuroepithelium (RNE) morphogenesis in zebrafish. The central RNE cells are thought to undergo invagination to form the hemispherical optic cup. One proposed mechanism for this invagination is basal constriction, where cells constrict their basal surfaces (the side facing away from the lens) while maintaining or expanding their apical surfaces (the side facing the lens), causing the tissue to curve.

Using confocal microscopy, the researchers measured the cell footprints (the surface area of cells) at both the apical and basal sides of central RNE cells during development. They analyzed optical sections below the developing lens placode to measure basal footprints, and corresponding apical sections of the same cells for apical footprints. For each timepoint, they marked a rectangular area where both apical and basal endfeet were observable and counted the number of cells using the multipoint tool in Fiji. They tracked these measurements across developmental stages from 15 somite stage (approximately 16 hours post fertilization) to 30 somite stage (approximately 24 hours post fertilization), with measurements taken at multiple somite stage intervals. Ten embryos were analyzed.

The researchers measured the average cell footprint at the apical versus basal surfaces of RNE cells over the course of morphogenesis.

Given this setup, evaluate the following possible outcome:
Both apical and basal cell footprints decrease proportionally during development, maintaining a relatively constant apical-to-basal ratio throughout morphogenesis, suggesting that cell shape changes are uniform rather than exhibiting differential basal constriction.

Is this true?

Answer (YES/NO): NO